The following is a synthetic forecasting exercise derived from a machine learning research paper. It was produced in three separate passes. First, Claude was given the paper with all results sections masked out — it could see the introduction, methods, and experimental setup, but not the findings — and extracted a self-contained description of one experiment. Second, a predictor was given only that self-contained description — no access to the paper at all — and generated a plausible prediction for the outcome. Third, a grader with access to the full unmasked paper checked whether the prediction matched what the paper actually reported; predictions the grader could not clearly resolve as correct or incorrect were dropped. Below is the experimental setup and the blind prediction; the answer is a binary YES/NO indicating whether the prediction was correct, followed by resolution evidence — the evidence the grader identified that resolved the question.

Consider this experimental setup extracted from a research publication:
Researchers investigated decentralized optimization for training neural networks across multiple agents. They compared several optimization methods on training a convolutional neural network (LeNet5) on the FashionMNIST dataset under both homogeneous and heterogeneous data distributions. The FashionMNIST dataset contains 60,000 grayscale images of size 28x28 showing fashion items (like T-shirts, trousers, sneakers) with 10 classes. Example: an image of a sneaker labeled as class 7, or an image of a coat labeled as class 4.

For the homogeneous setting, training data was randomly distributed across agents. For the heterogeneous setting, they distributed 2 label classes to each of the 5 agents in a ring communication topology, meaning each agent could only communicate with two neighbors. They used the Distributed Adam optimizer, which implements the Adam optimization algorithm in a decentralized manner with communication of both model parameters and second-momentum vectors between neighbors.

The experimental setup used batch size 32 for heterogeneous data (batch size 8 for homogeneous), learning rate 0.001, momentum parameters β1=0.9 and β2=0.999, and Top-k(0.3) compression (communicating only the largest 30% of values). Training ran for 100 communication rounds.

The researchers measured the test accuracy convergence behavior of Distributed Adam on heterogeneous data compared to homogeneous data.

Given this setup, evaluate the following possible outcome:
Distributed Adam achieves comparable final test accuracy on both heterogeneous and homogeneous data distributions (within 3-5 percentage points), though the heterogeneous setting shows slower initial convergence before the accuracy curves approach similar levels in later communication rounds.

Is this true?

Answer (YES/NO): NO